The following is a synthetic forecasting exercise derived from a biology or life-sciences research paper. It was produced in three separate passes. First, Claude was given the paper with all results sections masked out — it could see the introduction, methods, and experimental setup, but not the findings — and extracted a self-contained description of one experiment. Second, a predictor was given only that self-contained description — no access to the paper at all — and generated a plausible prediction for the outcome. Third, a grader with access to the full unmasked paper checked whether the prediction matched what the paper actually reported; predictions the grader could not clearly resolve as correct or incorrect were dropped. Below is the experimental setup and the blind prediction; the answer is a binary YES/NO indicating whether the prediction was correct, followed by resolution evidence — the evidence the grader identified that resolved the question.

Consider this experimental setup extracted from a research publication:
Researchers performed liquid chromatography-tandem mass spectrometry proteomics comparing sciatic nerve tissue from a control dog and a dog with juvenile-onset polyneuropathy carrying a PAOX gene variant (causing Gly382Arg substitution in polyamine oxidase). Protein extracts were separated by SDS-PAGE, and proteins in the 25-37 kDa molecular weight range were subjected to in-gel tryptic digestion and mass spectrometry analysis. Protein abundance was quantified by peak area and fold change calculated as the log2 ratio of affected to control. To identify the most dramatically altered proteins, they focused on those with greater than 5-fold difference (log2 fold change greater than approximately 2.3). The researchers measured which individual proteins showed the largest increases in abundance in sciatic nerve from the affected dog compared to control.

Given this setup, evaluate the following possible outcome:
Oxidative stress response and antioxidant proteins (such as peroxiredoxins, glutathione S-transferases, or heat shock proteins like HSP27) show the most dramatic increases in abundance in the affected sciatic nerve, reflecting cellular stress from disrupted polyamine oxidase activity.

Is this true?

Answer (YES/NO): NO